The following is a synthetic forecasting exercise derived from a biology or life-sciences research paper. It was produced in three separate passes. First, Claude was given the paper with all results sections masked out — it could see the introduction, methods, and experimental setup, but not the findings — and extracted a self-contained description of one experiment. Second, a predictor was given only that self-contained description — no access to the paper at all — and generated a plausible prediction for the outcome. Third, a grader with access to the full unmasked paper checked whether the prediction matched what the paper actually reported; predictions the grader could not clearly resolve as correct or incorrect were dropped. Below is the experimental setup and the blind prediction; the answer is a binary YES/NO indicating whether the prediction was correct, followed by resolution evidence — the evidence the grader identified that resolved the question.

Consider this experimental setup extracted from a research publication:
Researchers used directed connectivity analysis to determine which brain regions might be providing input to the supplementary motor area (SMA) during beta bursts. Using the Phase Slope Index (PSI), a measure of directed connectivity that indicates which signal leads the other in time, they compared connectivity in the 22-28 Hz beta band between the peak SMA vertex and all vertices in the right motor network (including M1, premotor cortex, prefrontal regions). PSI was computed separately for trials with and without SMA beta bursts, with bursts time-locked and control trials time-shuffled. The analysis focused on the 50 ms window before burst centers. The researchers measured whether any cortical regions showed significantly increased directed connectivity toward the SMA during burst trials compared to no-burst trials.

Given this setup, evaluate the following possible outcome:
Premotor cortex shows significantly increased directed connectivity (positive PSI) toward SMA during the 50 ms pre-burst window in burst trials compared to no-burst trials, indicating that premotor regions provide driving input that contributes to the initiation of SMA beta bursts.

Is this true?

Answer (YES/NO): NO